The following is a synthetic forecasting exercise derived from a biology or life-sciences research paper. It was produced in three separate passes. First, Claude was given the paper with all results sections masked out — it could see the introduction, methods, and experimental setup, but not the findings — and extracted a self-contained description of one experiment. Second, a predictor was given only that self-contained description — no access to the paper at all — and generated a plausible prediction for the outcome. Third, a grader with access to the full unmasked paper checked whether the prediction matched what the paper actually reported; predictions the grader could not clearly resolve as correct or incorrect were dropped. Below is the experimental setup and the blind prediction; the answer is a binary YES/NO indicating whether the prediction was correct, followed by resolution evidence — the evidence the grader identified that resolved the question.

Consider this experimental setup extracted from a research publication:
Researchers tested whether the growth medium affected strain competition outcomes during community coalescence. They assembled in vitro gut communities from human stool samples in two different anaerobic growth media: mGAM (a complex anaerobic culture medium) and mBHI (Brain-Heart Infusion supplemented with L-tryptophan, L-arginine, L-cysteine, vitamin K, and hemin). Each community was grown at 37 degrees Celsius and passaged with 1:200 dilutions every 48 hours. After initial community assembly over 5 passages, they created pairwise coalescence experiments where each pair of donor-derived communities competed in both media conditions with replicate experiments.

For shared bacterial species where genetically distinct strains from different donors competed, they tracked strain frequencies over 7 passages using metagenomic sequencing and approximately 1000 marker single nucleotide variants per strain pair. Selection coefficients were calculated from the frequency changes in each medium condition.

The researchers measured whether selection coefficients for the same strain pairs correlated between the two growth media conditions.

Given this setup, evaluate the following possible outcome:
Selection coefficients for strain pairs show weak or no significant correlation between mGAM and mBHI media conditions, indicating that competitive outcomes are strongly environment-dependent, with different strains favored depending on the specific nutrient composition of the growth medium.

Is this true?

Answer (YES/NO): NO